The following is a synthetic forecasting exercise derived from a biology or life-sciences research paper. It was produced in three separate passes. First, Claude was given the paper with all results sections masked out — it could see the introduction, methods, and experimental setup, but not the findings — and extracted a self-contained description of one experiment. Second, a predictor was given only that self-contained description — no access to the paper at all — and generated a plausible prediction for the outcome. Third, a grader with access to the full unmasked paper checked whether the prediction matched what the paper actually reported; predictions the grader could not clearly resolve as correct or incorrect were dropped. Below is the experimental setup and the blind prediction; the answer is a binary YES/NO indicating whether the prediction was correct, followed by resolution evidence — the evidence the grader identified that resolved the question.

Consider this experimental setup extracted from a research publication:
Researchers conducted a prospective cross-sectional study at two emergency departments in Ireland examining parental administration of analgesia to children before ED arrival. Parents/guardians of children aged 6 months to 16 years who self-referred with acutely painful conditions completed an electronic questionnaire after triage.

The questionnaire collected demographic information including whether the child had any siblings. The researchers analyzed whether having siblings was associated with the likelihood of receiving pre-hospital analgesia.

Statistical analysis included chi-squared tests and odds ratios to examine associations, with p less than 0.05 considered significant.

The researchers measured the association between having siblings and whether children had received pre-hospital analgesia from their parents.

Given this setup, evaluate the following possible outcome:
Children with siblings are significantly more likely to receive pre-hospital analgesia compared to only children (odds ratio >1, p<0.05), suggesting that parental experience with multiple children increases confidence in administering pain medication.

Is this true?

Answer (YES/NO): YES